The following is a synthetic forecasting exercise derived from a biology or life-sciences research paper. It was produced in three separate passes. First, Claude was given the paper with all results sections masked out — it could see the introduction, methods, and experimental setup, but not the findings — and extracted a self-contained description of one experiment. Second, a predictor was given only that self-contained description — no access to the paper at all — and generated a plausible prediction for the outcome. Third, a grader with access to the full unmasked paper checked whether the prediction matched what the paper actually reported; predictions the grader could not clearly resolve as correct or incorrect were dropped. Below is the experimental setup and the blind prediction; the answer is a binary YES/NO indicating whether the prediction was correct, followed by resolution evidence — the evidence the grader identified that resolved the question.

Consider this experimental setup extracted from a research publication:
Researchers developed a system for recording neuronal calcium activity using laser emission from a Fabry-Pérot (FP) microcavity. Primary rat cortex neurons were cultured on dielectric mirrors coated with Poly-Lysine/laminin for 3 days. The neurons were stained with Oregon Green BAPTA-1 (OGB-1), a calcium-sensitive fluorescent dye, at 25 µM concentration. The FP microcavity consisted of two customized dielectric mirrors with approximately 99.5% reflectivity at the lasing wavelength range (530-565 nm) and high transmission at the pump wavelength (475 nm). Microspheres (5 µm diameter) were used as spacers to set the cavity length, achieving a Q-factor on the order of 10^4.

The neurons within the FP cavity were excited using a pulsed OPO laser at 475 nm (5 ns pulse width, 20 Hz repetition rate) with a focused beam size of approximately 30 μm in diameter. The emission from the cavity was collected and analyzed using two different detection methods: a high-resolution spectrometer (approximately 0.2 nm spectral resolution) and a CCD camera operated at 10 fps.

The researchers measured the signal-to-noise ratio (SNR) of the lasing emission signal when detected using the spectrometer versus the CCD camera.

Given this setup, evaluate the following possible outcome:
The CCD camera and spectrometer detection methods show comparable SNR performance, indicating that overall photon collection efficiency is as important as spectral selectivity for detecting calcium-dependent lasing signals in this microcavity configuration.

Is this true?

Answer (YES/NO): NO